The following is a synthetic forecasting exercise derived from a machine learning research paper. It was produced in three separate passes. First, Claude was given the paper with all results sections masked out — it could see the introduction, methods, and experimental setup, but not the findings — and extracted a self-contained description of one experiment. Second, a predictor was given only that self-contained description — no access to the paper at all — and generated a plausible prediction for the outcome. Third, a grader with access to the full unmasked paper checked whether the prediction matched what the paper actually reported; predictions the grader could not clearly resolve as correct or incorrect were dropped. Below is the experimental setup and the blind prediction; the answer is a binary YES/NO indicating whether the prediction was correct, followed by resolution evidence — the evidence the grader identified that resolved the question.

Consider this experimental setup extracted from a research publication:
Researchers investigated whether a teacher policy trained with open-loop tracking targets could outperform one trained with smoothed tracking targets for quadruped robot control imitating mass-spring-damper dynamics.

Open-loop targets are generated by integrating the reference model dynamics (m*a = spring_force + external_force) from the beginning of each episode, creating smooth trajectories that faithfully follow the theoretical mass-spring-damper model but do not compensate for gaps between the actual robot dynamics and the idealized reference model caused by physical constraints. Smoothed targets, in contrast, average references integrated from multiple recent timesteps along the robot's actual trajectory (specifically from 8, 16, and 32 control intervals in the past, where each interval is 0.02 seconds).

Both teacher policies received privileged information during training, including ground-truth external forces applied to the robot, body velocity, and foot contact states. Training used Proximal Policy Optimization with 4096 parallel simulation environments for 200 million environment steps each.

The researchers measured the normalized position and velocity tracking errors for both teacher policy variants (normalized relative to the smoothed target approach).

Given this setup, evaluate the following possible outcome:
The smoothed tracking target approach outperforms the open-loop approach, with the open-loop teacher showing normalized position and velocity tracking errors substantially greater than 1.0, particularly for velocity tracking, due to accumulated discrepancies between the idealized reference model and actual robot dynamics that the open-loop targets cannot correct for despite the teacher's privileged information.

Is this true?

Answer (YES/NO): NO